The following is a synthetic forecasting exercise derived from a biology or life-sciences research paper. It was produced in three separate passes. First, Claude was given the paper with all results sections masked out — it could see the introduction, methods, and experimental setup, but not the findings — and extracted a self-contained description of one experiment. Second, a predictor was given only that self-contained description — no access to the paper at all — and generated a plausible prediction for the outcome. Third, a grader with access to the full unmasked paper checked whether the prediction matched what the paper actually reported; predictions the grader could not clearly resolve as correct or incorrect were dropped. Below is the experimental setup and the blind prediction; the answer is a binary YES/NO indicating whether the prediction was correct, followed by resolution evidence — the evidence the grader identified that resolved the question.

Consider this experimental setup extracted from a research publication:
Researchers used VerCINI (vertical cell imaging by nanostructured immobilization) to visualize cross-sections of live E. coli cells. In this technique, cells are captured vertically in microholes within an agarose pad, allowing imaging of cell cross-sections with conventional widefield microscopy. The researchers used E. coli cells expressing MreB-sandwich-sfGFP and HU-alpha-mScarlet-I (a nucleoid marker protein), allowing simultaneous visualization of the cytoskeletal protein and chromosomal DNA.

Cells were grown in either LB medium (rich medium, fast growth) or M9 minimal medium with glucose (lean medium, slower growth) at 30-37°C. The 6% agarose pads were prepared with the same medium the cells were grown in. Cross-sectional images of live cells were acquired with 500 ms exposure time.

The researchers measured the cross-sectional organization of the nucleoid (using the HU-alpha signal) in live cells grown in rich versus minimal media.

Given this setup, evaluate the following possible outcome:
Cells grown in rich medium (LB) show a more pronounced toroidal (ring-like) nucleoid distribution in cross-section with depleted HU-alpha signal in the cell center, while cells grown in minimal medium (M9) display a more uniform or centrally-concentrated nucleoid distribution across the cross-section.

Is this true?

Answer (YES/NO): YES